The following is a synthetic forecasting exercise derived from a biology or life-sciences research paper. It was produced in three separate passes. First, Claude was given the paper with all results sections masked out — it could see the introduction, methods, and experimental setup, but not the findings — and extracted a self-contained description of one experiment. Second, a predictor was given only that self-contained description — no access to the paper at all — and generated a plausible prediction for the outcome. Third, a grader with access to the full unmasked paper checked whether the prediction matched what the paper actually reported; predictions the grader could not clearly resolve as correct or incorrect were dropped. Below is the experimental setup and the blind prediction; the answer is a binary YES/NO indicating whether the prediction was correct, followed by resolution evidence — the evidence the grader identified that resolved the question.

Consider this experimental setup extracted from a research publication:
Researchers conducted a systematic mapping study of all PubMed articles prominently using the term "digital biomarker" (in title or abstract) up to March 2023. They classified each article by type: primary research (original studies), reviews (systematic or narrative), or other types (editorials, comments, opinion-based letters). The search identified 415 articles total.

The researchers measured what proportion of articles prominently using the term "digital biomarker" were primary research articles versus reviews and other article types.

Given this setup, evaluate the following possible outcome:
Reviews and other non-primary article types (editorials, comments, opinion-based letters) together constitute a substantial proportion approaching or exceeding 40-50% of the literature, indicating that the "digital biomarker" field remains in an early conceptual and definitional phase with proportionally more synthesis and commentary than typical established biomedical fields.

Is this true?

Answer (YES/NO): NO